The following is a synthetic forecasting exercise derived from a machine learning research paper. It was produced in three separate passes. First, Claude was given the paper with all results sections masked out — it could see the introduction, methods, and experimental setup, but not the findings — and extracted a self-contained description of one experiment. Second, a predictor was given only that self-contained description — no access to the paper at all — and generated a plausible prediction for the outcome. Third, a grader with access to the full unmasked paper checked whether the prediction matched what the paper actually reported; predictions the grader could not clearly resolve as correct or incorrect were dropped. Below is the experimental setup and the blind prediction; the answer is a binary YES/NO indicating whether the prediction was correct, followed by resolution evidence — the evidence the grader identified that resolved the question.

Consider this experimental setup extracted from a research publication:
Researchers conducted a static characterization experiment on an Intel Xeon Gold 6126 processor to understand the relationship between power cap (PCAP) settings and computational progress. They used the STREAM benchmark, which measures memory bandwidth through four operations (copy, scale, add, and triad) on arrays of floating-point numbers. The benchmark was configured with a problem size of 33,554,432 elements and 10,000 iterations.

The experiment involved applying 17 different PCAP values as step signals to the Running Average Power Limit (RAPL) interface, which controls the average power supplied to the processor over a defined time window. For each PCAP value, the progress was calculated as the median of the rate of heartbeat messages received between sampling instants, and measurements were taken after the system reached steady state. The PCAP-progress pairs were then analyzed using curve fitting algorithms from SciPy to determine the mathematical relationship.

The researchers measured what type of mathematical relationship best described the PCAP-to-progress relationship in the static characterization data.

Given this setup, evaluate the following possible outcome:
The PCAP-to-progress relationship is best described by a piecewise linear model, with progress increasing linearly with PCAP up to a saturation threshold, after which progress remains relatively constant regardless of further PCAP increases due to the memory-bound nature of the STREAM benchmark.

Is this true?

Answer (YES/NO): NO